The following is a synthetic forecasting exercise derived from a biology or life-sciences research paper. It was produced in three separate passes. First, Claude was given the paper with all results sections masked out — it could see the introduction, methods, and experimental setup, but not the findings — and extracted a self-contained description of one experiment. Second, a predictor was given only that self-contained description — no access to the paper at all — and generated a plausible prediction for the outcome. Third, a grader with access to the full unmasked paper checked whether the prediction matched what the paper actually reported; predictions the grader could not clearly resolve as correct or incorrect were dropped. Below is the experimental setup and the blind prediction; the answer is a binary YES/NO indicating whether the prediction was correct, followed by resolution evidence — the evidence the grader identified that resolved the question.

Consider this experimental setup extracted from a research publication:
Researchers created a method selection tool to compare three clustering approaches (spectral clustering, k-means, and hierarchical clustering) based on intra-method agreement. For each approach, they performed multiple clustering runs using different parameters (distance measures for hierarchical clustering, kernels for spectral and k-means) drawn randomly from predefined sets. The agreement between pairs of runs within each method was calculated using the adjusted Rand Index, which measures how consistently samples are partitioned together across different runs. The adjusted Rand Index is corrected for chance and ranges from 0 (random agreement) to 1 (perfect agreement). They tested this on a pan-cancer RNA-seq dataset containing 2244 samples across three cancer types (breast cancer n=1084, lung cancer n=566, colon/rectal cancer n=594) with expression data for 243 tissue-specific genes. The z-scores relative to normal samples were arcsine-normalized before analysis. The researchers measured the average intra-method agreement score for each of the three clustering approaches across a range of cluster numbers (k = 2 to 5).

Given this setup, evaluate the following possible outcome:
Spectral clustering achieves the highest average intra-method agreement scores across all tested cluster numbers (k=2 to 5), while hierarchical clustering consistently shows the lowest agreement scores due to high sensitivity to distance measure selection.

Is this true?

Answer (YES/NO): YES